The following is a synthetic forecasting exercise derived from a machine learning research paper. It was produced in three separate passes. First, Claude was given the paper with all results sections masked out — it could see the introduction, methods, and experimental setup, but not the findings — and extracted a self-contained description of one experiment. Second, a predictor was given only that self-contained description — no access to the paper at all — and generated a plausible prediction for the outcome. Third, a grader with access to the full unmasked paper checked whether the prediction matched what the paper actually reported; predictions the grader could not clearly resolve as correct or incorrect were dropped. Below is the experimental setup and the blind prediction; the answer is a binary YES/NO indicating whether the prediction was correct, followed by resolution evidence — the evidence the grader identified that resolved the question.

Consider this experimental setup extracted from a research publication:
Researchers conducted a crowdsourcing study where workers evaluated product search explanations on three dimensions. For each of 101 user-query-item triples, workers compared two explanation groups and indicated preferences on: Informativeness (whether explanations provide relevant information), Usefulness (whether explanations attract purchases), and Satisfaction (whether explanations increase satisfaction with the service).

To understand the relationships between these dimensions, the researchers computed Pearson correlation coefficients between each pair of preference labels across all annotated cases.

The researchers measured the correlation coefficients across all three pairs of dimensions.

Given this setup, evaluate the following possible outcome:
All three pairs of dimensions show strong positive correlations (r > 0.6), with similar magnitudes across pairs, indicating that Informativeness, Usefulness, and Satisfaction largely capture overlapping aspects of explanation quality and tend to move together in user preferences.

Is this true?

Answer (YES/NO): NO